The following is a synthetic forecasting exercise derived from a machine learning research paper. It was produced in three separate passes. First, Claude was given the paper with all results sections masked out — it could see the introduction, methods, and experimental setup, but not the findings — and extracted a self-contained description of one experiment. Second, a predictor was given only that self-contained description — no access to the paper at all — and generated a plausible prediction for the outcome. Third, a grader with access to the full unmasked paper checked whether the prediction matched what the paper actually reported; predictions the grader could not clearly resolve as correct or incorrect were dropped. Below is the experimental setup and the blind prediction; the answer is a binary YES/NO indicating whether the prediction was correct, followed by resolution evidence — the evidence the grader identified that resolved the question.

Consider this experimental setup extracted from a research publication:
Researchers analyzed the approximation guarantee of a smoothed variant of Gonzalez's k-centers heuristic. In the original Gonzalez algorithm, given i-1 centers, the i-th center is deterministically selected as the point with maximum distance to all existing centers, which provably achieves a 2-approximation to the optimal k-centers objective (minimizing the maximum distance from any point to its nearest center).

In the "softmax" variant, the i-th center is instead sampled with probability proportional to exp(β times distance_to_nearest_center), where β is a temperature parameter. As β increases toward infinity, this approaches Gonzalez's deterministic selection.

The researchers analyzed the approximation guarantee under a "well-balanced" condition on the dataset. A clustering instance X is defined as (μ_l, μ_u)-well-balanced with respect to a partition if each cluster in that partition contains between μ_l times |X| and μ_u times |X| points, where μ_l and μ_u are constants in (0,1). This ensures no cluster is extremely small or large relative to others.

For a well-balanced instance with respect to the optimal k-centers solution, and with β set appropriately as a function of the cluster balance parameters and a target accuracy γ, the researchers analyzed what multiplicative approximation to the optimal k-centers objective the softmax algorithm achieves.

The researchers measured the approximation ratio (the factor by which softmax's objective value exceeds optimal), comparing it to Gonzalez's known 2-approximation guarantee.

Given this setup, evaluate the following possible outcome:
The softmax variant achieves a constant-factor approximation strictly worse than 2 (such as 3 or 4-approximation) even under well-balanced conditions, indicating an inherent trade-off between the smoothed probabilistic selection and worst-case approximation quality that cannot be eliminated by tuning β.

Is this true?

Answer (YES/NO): YES